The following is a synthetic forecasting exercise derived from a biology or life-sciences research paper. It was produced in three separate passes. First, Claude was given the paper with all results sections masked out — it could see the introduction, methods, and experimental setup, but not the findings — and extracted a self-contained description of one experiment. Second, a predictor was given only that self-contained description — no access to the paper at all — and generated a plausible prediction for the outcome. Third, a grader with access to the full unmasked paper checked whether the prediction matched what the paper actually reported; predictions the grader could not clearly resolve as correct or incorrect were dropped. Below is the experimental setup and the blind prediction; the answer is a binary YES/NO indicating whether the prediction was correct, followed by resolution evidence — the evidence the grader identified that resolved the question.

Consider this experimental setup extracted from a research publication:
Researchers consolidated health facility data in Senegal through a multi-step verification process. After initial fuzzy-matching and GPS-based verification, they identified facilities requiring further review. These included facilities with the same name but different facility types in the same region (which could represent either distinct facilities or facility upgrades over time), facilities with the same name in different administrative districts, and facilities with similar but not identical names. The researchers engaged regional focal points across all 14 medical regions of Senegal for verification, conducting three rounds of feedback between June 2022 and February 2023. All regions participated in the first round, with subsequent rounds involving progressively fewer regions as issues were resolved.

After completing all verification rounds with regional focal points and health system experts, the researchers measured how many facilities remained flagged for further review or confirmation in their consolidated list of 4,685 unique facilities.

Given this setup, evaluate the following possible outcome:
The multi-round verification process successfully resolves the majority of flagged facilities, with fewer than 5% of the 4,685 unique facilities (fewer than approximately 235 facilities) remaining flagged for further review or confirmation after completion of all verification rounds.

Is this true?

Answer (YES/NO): NO